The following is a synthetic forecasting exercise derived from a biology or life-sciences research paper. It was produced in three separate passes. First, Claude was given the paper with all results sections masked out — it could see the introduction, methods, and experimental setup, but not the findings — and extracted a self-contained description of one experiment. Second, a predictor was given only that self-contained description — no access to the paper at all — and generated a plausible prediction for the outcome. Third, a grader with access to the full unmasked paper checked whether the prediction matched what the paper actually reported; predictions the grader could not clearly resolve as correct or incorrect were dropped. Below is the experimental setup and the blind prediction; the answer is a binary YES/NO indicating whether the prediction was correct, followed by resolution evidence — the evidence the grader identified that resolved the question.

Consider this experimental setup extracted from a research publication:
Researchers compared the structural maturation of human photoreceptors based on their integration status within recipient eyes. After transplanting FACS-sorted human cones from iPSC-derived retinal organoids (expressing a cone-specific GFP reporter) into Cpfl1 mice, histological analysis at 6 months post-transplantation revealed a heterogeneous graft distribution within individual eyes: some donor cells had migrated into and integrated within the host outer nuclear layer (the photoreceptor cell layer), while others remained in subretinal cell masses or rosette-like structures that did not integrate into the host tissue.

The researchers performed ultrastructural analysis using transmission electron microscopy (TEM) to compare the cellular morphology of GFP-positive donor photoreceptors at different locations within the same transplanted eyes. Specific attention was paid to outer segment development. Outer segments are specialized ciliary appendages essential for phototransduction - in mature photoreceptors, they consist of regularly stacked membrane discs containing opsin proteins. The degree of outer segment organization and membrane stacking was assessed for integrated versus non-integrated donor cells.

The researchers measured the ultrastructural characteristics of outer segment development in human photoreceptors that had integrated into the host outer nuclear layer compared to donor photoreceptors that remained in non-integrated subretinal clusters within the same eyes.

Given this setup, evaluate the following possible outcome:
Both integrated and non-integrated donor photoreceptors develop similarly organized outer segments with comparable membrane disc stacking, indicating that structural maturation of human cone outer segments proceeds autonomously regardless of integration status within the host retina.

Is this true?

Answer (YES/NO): NO